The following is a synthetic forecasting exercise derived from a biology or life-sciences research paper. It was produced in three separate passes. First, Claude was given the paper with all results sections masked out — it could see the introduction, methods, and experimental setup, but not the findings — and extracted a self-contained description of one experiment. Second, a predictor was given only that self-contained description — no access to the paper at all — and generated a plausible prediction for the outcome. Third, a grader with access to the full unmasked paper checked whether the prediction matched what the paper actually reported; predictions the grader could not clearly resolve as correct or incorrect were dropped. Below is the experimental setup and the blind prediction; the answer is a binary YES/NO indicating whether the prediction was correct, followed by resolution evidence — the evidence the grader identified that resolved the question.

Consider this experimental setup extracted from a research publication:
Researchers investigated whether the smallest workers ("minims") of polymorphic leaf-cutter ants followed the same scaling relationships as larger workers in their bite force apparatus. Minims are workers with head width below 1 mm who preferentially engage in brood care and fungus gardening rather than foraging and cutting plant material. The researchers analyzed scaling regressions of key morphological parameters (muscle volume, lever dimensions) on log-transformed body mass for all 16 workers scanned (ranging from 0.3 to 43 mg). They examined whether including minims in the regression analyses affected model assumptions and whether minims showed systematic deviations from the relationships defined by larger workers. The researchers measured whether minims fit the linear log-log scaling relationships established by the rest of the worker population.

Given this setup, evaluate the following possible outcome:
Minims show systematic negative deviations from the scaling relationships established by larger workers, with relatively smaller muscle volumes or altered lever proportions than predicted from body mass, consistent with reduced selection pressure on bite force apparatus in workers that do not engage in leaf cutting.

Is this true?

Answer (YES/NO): YES